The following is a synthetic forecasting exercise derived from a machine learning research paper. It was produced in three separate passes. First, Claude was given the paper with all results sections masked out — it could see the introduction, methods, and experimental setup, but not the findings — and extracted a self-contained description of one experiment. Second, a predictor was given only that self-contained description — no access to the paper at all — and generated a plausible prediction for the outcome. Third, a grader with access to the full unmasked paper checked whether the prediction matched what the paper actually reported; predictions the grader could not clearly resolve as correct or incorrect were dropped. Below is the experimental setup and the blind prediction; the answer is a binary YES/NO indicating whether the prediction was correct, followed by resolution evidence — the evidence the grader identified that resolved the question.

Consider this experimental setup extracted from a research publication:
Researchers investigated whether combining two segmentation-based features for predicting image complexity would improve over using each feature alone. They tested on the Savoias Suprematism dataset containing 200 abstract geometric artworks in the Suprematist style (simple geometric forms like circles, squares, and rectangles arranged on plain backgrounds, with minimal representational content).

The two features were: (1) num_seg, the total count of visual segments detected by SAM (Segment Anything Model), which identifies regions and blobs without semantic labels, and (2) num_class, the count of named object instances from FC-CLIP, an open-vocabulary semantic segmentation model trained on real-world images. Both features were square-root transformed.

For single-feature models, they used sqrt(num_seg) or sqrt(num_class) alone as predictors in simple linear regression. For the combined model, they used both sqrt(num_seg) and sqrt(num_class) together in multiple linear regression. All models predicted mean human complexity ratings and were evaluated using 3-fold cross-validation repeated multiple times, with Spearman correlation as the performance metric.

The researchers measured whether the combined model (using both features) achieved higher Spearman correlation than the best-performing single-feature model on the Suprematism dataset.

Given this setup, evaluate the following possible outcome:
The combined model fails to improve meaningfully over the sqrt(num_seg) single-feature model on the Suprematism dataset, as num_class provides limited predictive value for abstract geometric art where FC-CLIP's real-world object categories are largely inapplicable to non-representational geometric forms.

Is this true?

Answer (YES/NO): YES